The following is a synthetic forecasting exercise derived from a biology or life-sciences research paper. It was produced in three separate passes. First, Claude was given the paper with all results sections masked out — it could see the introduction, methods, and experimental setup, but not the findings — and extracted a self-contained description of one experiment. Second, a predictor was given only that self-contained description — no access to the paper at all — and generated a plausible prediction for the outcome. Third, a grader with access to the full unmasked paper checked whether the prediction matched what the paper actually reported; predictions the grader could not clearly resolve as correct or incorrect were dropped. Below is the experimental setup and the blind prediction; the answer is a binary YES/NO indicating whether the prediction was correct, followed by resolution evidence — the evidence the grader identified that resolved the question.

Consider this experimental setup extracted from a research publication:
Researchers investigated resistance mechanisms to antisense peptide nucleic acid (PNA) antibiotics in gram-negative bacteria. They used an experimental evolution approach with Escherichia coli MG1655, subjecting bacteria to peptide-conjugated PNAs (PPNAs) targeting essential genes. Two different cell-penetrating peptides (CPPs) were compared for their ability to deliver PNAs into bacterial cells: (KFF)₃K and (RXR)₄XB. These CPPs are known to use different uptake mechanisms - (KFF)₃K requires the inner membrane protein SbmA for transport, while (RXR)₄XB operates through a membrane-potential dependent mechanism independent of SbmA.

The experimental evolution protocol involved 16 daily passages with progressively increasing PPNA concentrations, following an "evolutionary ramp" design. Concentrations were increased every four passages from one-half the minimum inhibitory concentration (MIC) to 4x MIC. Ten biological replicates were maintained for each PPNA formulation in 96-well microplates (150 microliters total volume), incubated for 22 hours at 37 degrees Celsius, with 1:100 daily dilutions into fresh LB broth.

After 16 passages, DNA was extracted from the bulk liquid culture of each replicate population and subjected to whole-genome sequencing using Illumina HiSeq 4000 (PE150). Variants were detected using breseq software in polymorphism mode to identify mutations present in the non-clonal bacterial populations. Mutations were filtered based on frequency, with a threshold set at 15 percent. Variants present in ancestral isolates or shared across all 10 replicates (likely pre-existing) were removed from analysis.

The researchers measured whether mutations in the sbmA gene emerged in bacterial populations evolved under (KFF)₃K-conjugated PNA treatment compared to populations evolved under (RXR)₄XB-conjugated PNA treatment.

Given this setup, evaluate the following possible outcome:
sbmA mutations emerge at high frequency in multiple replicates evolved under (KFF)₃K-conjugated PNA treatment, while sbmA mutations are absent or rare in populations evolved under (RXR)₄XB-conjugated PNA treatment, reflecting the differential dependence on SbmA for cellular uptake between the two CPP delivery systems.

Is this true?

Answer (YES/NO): YES